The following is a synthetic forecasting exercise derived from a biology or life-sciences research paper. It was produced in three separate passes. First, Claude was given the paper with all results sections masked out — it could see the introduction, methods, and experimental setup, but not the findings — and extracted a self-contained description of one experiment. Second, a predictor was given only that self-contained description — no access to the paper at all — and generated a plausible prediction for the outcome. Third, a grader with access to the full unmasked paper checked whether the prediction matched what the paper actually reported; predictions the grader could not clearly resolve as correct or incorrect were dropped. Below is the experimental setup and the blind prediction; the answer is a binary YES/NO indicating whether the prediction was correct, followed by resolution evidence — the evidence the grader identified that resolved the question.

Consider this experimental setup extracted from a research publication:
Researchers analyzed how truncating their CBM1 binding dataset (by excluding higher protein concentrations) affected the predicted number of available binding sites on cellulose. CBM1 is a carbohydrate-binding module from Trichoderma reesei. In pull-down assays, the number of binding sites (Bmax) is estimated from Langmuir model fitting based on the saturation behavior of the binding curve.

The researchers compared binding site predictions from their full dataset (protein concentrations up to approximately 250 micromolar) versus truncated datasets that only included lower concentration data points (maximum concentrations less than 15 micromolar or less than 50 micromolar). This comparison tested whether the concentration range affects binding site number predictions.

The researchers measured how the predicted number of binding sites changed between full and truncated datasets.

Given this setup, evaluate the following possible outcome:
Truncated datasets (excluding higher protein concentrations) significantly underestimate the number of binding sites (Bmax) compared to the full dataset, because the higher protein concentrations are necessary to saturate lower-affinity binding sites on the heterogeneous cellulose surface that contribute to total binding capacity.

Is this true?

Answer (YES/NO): YES